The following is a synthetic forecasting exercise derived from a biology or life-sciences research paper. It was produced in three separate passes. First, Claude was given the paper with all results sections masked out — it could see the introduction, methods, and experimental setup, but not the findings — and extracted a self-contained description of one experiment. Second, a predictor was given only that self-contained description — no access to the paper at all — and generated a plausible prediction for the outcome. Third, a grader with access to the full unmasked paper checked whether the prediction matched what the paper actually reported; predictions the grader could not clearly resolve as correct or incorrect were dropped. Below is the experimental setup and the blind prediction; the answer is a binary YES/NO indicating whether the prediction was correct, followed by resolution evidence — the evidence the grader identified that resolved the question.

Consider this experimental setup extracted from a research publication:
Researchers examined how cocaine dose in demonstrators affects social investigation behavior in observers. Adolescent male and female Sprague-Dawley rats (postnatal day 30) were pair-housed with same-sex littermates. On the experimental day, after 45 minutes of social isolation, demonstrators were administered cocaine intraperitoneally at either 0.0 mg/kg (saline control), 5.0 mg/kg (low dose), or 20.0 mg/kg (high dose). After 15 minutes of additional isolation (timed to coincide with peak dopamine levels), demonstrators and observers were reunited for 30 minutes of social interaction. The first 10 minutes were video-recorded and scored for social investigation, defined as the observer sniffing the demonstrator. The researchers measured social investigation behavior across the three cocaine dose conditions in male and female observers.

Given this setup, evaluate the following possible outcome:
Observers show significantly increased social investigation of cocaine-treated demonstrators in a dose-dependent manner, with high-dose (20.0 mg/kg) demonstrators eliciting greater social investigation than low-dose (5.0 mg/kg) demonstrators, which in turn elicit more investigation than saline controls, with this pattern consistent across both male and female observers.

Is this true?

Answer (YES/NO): NO